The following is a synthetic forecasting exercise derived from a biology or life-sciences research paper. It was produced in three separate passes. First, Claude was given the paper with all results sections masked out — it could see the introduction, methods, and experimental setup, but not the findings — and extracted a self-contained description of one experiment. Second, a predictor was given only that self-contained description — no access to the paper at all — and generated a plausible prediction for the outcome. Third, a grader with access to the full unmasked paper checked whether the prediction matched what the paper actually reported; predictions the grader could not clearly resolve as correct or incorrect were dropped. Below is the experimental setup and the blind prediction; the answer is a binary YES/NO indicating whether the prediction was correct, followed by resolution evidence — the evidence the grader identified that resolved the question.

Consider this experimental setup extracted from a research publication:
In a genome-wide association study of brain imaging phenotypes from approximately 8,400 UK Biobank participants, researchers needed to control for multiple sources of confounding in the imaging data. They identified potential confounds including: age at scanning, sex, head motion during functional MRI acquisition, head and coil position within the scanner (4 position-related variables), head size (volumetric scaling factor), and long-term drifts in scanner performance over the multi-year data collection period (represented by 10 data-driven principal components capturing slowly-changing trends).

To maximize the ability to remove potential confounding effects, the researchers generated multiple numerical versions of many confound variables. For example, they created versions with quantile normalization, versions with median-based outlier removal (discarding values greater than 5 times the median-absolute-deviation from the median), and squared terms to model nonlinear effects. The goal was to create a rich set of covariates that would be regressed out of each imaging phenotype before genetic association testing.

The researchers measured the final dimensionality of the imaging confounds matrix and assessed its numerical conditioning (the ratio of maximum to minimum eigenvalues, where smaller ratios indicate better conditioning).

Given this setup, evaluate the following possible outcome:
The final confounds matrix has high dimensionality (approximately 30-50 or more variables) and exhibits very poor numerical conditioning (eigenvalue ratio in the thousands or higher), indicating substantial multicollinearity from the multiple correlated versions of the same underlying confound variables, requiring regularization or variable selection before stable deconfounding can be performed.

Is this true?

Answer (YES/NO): NO